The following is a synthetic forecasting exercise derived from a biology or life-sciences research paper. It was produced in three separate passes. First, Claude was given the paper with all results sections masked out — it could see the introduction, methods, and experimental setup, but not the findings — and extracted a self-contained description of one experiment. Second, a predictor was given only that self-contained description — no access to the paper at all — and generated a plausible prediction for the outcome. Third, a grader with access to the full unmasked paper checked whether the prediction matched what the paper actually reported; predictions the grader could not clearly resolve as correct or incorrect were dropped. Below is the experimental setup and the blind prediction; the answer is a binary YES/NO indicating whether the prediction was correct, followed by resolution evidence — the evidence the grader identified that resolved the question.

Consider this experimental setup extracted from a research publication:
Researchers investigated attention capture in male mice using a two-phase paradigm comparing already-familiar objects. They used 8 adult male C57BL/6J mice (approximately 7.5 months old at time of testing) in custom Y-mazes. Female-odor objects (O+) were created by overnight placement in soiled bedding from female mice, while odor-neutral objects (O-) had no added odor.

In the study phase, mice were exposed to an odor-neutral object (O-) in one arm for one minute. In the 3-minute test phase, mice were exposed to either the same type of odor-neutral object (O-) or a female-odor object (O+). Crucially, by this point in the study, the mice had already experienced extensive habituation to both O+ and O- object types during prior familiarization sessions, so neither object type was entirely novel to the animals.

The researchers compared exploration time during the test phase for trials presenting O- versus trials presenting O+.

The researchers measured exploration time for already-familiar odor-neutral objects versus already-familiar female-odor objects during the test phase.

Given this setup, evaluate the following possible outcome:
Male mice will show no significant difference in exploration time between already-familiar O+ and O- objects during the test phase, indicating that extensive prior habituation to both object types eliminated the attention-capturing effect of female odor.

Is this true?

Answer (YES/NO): NO